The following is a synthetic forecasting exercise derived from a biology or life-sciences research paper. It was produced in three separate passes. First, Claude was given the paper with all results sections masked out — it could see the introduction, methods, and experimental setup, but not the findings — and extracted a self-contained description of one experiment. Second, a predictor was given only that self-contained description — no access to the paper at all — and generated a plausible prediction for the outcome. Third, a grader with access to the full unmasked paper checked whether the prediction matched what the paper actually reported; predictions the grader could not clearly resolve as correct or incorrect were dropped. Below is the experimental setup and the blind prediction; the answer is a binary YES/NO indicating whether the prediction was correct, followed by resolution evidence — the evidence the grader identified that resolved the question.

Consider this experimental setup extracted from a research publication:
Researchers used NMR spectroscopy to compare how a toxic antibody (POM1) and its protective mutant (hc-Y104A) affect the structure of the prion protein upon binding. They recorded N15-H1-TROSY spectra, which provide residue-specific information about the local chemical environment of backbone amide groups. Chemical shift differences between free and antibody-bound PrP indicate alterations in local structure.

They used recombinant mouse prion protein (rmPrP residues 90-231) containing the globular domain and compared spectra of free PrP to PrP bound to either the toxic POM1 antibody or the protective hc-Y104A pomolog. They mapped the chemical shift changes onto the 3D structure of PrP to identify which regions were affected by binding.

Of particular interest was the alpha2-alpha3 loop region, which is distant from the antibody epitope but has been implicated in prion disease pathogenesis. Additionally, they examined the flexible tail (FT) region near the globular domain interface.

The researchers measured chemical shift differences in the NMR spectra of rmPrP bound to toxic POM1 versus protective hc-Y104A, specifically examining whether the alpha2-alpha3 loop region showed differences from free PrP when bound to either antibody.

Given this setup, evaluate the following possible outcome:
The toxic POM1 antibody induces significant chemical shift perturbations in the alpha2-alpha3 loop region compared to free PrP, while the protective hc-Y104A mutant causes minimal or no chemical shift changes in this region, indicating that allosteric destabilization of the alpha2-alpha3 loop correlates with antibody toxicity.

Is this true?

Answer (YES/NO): YES